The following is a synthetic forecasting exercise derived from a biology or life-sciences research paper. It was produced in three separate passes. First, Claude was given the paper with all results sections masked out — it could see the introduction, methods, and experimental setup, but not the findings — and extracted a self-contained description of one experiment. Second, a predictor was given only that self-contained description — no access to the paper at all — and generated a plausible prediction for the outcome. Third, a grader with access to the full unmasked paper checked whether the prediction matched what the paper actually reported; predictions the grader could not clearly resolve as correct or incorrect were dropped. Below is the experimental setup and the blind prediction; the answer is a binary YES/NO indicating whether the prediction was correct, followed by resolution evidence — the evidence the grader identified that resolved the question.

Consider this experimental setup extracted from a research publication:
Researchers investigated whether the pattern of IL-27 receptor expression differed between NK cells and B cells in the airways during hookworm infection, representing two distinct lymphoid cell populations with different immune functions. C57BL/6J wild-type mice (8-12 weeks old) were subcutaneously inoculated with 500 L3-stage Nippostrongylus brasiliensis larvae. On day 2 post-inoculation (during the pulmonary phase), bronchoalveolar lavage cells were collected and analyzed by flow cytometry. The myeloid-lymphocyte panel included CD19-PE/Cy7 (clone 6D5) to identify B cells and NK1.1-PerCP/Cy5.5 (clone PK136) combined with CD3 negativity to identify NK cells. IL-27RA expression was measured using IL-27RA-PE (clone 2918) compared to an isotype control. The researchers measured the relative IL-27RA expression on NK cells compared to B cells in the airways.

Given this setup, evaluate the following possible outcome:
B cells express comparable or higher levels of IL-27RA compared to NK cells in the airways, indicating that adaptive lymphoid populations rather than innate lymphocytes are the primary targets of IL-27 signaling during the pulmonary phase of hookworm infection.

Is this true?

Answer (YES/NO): NO